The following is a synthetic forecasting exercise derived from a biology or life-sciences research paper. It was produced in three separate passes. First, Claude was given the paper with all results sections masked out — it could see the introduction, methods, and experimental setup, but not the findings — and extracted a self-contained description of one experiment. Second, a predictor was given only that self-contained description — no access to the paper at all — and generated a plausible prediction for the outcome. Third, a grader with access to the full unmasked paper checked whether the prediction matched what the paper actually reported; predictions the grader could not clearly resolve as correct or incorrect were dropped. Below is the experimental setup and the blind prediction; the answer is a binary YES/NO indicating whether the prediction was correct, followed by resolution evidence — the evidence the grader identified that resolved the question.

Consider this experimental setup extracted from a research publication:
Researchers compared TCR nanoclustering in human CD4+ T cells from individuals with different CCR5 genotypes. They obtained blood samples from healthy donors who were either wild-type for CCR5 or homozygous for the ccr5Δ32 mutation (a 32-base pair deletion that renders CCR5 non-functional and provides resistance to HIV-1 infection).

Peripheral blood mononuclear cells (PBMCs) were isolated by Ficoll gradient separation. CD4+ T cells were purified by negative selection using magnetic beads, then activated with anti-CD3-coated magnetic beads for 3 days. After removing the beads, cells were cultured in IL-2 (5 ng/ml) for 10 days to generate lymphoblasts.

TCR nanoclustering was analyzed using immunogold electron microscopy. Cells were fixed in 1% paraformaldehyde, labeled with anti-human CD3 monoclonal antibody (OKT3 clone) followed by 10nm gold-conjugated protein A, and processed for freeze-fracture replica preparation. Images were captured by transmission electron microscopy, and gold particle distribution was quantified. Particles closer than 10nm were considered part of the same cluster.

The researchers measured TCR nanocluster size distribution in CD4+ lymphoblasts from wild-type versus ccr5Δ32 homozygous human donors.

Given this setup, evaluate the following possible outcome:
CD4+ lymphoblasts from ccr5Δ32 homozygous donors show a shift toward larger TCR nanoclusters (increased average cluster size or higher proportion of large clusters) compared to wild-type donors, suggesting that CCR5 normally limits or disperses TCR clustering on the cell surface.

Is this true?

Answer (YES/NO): NO